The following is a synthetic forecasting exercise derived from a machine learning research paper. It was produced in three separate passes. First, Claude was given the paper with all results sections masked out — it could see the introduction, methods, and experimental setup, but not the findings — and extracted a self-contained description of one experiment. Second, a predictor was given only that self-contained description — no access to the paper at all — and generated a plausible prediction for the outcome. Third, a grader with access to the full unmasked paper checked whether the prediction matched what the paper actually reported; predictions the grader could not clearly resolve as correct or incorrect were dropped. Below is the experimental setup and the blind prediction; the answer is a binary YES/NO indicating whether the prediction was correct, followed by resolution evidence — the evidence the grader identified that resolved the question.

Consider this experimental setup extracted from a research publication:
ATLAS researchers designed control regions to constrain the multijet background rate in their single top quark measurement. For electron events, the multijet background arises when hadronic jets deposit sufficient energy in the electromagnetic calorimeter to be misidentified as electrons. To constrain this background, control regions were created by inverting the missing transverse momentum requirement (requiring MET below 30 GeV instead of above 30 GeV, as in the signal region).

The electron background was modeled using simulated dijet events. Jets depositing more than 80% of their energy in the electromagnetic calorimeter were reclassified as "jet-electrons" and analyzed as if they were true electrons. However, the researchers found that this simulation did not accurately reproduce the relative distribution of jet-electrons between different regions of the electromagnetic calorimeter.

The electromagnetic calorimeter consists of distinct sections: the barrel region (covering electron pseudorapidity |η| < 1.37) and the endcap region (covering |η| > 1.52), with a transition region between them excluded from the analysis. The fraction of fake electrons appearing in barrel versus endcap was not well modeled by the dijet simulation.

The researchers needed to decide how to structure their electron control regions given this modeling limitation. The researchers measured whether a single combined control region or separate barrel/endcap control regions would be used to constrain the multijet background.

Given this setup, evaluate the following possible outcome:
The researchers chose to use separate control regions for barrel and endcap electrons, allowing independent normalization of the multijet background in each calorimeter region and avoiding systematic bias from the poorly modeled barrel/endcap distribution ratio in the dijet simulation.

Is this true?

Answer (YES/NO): YES